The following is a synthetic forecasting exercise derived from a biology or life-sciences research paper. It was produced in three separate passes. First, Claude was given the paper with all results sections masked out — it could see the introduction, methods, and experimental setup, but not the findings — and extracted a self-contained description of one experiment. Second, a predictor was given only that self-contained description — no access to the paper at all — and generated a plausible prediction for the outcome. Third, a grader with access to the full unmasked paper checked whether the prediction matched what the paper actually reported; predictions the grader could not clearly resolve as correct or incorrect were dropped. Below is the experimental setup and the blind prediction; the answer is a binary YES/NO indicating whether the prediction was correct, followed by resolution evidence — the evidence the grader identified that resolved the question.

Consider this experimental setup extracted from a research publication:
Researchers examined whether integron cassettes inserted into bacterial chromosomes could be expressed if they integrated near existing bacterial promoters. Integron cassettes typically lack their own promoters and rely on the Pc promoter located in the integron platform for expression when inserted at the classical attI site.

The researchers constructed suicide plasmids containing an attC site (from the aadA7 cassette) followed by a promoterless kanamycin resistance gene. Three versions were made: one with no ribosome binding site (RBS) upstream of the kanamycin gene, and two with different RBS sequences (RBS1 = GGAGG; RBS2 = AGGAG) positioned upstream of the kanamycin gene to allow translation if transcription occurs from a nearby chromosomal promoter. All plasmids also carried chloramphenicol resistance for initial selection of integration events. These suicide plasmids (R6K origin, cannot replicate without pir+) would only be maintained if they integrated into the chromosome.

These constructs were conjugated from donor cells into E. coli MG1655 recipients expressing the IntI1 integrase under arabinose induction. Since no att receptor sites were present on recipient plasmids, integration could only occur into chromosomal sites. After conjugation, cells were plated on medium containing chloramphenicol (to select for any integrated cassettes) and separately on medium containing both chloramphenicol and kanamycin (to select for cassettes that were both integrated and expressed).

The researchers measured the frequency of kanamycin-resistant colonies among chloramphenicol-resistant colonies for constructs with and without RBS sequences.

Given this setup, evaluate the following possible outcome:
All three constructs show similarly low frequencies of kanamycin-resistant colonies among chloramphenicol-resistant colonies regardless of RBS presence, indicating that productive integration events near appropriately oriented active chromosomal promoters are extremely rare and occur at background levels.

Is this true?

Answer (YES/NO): NO